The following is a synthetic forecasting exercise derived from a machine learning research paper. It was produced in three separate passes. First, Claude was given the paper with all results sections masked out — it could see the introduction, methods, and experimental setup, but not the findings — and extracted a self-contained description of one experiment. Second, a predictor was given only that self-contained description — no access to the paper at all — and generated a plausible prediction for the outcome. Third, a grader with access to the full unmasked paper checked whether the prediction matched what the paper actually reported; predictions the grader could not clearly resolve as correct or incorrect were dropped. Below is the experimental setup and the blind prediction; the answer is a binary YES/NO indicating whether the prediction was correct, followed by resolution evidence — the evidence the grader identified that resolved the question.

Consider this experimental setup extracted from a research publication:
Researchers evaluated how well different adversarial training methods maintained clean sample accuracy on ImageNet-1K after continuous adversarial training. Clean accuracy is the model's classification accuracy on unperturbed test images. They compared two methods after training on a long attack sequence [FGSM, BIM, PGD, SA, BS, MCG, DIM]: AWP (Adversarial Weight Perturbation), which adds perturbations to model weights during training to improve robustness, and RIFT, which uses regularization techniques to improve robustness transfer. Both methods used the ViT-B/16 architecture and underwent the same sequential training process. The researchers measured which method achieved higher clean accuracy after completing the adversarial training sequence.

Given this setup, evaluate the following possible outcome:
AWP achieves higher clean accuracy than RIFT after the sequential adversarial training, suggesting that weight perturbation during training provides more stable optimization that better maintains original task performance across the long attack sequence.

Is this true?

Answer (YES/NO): NO